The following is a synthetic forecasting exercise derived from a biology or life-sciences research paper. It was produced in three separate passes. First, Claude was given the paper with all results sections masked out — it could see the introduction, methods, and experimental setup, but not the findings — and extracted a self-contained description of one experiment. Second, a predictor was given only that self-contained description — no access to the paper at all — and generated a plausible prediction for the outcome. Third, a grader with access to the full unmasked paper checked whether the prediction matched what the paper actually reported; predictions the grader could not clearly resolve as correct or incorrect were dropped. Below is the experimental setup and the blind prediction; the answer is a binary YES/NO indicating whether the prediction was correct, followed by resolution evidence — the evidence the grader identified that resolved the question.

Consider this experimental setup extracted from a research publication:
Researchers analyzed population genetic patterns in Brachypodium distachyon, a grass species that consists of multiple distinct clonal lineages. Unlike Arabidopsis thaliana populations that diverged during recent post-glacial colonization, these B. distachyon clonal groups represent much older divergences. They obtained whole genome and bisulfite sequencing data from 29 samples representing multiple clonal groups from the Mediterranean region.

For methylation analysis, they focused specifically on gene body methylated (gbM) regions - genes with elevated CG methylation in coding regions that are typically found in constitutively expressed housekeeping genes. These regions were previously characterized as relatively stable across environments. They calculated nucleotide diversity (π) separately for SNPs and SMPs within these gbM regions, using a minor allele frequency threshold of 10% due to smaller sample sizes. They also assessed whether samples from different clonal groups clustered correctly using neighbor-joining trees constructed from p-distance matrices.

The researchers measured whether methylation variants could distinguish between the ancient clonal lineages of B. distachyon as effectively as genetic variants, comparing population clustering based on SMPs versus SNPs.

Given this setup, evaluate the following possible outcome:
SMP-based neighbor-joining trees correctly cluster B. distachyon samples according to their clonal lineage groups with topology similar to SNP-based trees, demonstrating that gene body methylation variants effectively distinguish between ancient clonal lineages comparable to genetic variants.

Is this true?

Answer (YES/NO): NO